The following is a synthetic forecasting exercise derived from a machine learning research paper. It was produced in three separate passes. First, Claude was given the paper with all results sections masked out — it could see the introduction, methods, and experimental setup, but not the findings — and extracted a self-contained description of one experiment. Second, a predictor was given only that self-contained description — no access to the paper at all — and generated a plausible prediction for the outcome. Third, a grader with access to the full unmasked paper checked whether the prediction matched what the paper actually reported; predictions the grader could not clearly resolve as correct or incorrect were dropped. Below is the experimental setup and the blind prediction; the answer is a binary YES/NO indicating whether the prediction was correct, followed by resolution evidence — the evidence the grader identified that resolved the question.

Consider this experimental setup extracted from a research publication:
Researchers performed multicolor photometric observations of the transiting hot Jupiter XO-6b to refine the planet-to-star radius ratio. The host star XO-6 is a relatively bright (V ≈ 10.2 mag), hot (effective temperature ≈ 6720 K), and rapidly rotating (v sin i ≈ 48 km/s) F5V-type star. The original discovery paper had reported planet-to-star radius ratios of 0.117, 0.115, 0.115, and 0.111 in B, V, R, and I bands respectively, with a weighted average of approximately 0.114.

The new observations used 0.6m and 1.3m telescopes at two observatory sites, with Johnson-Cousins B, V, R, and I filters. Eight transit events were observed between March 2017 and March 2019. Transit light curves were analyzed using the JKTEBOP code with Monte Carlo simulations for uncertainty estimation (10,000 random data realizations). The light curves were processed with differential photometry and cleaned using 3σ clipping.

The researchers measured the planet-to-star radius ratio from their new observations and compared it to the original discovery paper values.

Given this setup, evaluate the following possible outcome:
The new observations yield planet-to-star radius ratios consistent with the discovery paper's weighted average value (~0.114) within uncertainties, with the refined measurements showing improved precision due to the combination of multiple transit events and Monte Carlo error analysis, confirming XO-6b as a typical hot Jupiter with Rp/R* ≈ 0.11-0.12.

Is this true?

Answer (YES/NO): NO